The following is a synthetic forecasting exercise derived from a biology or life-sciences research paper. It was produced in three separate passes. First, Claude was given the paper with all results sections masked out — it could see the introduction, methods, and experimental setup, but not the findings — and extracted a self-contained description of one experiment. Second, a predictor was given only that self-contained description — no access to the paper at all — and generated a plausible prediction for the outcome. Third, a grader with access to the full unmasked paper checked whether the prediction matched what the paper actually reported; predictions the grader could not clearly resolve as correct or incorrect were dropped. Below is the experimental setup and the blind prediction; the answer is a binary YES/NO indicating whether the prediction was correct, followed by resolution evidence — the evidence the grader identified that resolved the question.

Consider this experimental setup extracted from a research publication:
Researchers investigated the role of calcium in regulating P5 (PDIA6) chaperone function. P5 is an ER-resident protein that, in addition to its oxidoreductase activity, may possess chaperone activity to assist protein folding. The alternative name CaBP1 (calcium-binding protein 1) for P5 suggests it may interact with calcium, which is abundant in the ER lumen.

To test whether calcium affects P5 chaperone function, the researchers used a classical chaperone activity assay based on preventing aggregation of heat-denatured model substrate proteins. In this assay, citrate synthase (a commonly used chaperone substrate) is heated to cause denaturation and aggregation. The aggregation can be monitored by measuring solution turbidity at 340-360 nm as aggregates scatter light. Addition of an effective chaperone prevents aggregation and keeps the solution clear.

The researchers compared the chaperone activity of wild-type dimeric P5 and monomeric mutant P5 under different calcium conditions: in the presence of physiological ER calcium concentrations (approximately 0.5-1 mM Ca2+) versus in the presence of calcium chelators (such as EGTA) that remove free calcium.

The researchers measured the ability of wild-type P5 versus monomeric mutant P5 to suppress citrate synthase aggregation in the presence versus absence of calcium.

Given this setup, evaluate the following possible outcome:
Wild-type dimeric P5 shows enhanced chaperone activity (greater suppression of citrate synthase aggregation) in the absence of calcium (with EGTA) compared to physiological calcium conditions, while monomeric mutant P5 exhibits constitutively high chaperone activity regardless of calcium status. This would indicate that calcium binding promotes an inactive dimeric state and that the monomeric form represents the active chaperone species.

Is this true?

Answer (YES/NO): YES